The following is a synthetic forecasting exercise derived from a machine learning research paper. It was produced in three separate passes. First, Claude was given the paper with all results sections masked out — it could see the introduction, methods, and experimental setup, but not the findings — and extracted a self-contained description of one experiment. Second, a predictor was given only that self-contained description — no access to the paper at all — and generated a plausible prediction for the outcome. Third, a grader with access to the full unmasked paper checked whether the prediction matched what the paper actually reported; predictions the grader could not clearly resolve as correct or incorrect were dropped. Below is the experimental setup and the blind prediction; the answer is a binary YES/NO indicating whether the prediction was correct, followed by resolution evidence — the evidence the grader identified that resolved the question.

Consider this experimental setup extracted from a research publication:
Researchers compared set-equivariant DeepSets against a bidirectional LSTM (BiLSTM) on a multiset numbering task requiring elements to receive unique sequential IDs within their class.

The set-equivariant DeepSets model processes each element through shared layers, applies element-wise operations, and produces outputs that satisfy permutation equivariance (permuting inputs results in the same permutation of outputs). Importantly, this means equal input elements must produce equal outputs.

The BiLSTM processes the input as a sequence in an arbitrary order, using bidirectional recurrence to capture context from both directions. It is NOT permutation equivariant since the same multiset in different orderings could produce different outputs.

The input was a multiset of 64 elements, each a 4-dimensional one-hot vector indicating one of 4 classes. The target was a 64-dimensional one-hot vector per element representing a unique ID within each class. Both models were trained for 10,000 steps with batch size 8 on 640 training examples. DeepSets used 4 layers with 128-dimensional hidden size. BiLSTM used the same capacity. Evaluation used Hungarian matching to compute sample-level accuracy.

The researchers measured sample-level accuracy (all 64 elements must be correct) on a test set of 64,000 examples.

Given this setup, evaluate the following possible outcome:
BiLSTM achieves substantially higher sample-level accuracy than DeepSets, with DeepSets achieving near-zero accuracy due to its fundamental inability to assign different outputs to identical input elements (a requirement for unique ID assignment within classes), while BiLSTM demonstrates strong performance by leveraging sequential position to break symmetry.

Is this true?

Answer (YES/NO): NO